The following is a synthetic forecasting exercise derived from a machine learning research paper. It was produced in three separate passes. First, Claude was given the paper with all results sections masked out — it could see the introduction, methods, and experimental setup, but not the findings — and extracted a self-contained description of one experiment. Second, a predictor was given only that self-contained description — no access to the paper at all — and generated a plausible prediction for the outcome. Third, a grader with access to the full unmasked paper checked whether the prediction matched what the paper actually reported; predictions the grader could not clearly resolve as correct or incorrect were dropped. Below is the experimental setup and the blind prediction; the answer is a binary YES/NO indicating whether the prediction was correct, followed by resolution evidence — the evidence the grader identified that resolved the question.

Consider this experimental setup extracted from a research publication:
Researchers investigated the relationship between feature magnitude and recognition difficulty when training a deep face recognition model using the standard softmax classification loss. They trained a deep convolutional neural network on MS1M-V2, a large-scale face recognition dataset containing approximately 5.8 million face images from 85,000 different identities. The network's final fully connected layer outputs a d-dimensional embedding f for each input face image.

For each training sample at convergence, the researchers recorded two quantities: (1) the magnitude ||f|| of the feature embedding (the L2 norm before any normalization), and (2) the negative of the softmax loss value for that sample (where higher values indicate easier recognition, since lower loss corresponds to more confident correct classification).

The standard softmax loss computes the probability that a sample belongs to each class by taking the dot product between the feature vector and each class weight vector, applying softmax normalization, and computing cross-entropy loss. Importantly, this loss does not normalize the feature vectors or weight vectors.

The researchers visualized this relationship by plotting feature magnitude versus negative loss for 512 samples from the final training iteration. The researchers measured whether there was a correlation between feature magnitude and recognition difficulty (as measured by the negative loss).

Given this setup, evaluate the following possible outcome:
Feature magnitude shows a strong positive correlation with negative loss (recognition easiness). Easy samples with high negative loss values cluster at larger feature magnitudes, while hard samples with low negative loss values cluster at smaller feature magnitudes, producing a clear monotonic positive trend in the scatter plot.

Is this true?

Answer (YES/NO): NO